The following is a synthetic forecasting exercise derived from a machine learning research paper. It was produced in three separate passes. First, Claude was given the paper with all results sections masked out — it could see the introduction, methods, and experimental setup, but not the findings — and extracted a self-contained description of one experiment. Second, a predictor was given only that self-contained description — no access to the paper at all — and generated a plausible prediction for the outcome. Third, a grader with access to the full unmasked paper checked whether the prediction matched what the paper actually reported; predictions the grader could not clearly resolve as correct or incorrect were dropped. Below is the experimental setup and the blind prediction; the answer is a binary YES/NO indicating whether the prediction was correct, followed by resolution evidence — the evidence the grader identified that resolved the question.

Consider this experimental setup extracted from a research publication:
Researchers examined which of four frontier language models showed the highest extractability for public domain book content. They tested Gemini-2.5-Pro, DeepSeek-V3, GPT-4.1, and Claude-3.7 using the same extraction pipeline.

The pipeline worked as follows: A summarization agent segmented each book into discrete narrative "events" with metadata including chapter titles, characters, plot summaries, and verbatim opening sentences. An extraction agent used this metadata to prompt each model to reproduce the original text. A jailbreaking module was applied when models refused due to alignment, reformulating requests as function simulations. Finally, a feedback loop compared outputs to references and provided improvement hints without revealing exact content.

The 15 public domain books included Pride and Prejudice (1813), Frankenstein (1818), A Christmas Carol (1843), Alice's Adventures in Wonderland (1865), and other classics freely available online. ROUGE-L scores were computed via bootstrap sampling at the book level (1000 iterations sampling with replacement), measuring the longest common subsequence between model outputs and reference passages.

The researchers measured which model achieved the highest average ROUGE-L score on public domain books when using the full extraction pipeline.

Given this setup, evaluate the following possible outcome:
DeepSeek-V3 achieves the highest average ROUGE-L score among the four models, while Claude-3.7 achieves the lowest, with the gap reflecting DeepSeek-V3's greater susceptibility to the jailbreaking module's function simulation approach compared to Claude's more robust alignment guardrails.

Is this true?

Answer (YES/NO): NO